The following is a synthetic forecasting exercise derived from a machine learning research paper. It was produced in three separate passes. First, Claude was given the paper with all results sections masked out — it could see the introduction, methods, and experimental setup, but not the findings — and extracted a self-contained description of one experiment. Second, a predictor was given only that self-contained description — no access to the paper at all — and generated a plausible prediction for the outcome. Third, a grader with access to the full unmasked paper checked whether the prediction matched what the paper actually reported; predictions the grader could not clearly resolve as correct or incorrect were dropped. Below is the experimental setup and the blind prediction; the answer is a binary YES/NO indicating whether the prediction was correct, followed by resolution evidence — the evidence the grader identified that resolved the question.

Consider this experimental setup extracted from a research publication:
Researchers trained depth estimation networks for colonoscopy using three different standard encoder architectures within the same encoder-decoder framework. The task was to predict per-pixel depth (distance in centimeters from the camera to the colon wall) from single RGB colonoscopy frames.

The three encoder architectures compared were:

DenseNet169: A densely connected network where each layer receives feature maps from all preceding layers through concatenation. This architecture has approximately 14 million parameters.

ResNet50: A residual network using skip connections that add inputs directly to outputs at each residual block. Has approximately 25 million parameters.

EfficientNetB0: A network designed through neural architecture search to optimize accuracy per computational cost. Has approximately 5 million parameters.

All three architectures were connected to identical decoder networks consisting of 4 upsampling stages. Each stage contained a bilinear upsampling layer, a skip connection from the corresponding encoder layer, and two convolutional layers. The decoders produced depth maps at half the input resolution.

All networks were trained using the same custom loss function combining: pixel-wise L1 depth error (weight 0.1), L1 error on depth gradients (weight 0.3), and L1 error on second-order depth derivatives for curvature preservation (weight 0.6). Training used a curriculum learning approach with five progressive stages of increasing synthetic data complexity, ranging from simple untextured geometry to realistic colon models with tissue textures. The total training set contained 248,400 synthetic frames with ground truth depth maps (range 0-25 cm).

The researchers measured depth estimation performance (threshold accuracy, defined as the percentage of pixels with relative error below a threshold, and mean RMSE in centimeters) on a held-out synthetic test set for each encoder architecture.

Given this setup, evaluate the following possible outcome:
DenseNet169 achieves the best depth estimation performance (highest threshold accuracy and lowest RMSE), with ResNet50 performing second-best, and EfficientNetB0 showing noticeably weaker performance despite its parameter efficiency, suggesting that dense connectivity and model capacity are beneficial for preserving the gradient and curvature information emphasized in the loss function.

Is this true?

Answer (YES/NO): NO